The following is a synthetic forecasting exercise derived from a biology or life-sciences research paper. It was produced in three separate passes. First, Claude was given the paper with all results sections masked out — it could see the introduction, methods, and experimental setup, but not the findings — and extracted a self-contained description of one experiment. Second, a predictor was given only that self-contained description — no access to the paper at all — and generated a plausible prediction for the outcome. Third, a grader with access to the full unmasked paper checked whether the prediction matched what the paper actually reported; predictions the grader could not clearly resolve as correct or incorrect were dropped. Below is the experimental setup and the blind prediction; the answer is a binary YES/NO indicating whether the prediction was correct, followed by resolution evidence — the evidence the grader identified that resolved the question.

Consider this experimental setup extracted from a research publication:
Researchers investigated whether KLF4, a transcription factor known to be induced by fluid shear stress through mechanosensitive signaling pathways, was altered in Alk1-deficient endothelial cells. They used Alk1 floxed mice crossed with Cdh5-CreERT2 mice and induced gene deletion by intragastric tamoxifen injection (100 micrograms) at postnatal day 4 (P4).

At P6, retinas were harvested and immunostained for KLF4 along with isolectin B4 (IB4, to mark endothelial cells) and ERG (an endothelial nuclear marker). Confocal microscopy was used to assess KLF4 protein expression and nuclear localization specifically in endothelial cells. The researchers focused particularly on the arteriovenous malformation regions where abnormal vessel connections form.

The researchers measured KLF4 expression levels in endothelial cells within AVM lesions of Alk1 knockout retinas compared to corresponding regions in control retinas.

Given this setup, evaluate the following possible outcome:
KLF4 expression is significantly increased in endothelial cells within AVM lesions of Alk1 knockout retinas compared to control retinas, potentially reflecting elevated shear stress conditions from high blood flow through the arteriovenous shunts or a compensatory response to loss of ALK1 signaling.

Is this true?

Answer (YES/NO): YES